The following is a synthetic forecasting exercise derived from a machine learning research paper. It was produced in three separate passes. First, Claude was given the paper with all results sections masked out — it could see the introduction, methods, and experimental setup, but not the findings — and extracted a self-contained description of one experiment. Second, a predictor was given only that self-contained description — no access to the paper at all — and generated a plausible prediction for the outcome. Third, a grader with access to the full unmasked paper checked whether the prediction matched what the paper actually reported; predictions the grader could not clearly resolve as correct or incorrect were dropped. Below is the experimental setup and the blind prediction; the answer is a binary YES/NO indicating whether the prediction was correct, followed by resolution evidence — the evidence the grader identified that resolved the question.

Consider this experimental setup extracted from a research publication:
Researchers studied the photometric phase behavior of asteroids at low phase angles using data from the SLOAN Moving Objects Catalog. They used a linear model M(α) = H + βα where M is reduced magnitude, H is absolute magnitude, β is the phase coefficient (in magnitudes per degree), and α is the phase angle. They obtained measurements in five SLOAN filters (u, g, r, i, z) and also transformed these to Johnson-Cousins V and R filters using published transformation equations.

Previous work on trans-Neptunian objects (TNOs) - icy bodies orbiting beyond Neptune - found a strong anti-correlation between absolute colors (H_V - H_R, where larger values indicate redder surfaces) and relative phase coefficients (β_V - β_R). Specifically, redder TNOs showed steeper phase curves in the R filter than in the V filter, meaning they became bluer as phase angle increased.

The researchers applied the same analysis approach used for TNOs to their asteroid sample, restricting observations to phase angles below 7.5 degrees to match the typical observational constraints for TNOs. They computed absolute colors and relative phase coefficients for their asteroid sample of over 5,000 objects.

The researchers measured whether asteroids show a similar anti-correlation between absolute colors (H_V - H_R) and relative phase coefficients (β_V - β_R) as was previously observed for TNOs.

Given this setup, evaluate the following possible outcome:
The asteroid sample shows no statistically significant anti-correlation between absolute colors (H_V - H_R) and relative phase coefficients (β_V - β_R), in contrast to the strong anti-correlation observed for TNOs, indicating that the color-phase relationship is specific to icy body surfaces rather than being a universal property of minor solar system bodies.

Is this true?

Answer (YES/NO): NO